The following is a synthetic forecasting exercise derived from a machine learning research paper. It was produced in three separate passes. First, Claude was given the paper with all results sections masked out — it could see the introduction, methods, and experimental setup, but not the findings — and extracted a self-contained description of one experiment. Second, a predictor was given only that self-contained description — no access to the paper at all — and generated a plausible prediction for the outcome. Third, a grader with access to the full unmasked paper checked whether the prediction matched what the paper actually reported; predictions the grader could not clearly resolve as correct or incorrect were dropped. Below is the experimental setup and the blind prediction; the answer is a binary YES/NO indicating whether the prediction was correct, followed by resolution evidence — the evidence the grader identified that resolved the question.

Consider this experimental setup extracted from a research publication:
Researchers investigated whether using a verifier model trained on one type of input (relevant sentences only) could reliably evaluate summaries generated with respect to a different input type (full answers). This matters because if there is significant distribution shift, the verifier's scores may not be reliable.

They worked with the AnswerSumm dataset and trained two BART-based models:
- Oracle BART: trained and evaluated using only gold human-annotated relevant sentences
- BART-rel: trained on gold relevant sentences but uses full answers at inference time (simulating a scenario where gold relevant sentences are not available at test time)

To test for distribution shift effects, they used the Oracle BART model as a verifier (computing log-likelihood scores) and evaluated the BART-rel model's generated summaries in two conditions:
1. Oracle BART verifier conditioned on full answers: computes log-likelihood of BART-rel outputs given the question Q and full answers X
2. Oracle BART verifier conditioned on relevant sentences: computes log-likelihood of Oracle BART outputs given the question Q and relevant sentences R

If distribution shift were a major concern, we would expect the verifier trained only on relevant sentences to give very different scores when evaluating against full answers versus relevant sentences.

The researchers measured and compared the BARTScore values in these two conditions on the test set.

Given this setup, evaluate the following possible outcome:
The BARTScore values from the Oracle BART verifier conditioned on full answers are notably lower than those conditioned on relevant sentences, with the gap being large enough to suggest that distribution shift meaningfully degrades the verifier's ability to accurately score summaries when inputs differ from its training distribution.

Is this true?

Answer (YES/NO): NO